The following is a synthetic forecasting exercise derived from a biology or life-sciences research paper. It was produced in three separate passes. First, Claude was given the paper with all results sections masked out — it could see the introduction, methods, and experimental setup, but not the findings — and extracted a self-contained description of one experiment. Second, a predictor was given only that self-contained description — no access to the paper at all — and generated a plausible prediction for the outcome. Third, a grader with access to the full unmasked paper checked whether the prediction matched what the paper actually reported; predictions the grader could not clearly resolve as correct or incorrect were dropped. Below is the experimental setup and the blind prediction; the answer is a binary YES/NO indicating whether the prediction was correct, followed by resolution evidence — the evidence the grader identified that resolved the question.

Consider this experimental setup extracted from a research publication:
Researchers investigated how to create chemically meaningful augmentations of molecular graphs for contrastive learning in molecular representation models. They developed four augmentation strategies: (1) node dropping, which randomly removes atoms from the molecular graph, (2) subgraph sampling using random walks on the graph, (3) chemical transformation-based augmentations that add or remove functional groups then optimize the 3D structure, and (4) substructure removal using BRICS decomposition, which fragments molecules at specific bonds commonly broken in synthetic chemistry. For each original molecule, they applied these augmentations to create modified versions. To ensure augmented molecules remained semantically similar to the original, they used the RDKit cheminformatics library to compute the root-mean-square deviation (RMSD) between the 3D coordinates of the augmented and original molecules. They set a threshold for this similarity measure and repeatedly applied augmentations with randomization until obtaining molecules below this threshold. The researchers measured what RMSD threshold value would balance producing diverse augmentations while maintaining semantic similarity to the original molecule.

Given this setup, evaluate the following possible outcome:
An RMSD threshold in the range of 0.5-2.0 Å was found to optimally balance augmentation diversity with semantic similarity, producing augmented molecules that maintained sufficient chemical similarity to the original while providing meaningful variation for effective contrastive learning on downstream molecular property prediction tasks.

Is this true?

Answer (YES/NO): NO